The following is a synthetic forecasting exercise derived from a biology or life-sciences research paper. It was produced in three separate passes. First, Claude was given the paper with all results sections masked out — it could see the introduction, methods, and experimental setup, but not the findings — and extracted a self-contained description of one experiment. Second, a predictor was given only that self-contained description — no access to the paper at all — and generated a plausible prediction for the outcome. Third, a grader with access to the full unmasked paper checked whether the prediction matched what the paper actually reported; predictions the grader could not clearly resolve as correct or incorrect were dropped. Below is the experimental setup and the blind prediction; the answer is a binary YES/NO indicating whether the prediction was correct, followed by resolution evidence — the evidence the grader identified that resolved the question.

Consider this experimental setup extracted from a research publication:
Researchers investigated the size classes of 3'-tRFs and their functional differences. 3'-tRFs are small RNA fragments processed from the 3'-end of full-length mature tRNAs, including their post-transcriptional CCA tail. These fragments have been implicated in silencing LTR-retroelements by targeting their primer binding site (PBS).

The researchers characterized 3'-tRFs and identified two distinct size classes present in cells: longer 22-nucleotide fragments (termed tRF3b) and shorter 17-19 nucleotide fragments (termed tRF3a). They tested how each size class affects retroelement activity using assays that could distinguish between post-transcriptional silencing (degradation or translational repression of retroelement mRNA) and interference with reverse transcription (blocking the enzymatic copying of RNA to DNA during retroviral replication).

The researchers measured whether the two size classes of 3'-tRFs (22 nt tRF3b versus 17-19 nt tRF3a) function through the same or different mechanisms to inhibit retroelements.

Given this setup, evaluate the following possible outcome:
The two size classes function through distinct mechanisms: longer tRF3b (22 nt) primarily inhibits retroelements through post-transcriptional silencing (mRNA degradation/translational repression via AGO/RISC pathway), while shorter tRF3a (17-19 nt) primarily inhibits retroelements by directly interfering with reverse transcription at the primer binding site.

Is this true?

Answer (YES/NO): YES